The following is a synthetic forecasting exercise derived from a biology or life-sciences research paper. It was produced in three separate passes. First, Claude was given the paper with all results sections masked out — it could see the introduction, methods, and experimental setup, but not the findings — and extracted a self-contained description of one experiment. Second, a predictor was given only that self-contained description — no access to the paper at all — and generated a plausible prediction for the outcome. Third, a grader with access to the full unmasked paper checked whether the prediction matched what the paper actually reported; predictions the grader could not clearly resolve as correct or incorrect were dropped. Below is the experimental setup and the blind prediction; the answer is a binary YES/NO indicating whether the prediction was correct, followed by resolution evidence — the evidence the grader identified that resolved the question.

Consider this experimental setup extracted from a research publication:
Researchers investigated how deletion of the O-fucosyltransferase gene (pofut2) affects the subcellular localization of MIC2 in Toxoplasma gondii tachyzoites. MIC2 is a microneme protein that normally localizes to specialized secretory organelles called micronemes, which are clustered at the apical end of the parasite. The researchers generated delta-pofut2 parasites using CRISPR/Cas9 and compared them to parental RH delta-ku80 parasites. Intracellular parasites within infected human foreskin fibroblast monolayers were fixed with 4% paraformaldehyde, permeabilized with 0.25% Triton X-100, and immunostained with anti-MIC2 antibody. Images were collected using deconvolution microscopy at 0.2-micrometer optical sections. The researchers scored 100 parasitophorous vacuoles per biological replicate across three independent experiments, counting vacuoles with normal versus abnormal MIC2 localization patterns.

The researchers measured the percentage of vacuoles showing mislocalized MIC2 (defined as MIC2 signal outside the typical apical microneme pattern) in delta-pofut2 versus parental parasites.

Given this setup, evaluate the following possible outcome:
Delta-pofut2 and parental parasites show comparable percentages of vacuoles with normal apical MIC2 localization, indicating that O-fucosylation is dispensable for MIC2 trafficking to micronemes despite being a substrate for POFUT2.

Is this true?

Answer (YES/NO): NO